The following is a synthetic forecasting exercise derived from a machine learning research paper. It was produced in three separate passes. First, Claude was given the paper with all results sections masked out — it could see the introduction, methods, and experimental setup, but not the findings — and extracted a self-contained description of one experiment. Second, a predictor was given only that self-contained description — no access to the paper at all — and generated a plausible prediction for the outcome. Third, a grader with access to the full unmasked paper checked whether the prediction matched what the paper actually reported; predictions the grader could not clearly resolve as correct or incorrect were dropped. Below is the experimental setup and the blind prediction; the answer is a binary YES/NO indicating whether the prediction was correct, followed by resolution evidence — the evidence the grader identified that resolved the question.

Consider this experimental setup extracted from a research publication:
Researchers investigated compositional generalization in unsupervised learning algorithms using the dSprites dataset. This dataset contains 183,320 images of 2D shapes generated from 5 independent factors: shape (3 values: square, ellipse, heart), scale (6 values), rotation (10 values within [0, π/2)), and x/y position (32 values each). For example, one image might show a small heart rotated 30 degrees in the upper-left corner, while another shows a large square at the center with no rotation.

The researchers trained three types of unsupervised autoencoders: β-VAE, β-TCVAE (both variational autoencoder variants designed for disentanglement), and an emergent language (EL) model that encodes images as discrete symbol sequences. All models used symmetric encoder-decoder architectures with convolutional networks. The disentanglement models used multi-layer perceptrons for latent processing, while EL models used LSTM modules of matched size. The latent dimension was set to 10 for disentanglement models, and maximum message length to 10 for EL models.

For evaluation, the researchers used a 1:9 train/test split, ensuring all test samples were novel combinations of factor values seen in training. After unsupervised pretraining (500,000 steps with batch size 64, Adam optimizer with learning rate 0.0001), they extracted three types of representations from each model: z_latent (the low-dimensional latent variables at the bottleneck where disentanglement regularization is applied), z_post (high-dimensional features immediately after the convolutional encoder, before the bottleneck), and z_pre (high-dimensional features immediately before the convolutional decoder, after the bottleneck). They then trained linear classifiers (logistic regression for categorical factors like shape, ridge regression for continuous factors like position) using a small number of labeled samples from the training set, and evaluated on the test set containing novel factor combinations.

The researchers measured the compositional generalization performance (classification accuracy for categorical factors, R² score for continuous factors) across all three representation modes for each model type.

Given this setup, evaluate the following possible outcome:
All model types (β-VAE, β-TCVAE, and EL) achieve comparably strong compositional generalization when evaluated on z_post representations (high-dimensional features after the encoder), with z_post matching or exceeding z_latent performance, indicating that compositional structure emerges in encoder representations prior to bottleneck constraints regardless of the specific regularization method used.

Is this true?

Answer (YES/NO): NO